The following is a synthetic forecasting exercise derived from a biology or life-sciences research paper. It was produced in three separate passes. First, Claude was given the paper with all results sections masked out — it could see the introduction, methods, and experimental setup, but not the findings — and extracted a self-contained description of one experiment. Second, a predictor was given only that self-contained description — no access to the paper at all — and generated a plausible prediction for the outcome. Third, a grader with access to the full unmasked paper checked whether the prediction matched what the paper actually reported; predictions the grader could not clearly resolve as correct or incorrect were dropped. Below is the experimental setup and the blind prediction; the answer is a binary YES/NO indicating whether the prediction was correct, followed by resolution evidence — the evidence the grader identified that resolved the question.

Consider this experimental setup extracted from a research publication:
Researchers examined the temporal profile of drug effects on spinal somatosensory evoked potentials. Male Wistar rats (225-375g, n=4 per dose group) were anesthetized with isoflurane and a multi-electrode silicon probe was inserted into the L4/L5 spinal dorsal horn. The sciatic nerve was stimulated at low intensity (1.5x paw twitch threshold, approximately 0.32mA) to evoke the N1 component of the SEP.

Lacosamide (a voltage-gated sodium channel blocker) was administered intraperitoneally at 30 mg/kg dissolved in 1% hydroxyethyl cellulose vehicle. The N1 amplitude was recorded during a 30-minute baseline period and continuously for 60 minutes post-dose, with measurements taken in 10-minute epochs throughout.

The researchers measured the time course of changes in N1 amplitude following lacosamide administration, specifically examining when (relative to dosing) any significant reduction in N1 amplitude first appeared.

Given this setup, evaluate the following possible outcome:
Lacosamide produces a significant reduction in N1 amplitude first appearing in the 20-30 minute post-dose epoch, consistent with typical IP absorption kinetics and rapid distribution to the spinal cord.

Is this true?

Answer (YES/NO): NO